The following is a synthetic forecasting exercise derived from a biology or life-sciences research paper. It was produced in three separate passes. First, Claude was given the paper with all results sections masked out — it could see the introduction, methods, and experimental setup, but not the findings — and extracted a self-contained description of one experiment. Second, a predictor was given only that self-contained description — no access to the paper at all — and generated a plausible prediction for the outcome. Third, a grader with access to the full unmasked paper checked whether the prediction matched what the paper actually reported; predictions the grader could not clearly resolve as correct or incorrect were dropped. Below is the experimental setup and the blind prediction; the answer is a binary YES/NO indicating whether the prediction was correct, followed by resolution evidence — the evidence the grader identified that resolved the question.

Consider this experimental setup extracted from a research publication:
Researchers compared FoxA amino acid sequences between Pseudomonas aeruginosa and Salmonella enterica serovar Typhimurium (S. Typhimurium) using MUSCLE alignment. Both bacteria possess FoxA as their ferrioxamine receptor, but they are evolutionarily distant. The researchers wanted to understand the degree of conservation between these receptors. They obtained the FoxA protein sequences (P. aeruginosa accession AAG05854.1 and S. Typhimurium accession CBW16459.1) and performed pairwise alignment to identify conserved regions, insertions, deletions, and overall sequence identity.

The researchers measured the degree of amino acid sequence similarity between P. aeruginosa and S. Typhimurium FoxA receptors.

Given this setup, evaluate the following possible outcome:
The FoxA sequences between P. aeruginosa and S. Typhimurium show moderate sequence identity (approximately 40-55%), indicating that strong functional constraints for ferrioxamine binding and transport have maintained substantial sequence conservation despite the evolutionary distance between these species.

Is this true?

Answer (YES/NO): YES